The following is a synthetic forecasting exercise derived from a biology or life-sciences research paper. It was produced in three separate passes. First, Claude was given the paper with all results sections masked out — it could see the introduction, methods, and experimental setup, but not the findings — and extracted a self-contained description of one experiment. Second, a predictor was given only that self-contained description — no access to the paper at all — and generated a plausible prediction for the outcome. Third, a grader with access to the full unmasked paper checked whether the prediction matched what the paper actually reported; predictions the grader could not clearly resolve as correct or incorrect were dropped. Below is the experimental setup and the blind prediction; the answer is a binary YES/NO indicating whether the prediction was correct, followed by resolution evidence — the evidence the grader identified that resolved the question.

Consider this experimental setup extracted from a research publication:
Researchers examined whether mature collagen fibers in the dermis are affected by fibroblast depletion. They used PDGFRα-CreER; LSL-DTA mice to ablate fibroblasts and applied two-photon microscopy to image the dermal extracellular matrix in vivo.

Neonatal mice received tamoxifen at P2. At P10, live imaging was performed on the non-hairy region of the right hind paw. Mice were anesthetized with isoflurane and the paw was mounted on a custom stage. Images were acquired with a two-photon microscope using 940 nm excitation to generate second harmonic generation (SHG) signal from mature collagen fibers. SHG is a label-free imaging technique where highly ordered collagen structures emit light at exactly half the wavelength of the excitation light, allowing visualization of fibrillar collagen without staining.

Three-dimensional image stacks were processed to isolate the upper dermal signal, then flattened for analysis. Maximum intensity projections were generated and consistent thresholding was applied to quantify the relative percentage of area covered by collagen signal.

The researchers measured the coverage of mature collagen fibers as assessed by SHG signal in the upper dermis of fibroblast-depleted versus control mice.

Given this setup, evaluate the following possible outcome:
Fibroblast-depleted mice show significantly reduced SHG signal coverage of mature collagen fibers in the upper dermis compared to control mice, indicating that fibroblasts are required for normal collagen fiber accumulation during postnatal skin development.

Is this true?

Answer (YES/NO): NO